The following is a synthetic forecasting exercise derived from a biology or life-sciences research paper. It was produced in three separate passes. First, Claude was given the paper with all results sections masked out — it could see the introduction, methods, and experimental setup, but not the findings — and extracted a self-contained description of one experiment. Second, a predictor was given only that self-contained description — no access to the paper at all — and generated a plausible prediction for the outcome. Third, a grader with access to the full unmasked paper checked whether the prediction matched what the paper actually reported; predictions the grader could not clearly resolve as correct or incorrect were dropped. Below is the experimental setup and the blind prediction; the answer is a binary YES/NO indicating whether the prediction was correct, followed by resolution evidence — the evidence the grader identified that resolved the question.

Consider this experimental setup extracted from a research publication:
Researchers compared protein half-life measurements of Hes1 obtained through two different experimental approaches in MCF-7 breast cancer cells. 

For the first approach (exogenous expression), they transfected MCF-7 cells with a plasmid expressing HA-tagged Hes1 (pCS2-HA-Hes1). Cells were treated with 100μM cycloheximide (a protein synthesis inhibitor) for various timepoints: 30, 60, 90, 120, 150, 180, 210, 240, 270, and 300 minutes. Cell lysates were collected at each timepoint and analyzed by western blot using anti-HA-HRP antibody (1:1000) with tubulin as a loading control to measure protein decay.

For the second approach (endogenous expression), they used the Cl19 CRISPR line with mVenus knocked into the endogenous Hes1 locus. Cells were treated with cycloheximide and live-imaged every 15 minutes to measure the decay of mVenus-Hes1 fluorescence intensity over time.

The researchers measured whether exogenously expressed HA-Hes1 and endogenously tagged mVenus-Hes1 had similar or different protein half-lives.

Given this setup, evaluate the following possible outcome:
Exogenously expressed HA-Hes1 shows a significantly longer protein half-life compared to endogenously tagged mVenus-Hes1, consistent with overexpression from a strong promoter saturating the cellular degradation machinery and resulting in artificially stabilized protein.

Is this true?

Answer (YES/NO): NO